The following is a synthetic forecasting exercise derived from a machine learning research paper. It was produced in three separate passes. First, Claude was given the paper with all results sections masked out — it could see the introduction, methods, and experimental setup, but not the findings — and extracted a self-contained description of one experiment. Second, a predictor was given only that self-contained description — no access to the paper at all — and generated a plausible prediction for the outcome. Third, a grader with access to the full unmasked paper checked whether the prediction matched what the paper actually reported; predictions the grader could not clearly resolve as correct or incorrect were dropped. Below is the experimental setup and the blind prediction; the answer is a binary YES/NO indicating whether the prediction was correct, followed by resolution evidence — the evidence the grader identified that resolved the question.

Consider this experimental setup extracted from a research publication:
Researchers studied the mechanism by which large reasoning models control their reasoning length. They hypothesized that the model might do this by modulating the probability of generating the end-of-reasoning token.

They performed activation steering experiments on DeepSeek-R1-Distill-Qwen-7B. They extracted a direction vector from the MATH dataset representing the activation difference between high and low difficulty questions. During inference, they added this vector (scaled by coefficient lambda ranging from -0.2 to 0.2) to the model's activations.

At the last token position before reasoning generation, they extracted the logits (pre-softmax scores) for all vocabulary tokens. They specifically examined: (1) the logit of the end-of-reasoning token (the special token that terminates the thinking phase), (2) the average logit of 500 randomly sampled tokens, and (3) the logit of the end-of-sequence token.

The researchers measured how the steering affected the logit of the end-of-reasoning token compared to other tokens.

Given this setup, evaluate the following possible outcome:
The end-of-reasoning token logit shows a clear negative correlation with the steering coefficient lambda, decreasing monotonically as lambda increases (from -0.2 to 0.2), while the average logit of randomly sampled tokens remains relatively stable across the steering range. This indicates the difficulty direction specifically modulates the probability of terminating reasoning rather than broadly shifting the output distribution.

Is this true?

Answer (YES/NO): YES